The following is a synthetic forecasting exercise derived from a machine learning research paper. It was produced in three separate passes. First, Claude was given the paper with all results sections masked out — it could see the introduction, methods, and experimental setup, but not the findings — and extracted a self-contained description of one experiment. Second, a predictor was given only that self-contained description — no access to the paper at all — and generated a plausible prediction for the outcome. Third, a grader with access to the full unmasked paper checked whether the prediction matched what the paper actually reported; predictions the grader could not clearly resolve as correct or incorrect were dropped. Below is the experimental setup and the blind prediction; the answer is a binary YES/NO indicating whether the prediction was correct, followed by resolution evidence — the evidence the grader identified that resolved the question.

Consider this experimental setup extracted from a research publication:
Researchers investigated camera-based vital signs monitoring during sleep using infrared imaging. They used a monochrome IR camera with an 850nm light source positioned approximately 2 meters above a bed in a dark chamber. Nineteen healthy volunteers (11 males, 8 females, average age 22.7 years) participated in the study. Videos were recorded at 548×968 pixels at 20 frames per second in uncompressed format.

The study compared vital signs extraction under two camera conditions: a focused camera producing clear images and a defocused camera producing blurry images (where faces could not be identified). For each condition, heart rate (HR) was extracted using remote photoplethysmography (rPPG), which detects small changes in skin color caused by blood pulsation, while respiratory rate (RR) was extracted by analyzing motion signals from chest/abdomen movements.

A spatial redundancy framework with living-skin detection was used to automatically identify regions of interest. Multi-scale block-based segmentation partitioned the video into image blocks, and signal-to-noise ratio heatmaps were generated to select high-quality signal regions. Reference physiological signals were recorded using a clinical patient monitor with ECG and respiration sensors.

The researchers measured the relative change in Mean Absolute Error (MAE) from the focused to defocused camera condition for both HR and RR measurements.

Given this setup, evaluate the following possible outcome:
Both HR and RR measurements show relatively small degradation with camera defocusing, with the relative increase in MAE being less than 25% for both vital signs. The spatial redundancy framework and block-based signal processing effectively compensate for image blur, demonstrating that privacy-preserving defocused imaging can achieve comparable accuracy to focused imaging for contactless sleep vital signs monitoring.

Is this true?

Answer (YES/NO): NO